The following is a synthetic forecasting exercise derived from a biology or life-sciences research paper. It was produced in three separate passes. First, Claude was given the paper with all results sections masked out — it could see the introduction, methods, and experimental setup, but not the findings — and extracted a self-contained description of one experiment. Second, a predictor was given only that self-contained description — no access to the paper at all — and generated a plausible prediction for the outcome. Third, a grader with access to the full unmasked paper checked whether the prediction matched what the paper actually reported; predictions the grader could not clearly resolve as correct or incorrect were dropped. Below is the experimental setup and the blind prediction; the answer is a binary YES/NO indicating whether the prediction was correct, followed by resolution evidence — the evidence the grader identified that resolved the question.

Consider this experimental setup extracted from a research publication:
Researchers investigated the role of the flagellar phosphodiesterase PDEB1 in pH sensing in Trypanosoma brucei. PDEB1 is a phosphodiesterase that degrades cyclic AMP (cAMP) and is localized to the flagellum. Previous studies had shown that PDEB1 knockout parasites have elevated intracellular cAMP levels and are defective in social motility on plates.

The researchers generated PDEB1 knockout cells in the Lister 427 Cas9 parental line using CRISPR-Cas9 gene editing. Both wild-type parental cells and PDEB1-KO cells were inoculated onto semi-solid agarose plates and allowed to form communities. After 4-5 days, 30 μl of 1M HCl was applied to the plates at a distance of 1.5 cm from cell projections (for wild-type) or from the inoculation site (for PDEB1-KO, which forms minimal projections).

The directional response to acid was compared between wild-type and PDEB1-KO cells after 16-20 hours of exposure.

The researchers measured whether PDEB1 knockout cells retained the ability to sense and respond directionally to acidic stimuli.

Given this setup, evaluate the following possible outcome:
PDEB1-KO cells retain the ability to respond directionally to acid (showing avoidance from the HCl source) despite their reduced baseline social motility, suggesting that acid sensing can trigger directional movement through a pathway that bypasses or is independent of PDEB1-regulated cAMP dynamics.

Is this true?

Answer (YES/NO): NO